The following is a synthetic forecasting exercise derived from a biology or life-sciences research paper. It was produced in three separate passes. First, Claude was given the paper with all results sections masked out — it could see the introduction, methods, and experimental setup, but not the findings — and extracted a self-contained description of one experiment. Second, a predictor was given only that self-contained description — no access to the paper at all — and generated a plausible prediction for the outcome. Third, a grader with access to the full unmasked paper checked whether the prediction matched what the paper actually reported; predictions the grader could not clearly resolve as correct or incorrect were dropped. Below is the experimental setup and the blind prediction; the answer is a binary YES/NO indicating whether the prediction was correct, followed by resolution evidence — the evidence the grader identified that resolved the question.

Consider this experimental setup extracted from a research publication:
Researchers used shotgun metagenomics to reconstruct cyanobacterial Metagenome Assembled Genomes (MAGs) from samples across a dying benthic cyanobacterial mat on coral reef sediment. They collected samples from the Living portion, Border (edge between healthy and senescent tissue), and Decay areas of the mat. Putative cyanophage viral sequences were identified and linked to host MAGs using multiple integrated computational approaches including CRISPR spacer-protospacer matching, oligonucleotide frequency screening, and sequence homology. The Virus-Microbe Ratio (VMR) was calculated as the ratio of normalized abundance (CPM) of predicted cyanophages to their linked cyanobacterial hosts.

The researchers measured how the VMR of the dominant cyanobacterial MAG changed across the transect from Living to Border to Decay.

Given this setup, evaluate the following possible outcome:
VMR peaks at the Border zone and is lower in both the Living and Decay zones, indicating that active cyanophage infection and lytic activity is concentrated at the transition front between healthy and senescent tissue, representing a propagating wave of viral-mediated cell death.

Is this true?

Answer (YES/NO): NO